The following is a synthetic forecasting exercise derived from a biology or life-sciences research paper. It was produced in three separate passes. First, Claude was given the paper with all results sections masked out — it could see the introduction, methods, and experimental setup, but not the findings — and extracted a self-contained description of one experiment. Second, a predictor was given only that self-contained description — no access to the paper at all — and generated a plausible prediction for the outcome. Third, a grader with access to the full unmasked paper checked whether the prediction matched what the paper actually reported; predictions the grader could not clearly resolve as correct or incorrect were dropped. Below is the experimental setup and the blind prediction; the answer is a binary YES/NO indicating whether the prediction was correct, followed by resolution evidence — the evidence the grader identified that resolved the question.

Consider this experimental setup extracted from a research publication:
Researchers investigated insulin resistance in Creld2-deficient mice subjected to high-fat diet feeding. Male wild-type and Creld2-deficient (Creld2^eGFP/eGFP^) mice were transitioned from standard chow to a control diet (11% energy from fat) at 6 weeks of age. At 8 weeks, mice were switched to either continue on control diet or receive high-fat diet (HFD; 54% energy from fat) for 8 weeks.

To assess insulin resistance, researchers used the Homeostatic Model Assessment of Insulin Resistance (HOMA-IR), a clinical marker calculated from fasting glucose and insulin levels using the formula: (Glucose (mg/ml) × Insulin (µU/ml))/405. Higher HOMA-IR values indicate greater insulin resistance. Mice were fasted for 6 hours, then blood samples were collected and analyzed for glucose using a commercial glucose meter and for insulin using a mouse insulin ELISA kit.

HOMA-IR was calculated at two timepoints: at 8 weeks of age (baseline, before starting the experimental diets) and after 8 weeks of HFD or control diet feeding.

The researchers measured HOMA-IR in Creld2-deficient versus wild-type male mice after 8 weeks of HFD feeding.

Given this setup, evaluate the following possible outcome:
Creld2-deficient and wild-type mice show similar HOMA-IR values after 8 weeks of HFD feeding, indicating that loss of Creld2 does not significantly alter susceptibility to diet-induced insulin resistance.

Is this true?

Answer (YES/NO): YES